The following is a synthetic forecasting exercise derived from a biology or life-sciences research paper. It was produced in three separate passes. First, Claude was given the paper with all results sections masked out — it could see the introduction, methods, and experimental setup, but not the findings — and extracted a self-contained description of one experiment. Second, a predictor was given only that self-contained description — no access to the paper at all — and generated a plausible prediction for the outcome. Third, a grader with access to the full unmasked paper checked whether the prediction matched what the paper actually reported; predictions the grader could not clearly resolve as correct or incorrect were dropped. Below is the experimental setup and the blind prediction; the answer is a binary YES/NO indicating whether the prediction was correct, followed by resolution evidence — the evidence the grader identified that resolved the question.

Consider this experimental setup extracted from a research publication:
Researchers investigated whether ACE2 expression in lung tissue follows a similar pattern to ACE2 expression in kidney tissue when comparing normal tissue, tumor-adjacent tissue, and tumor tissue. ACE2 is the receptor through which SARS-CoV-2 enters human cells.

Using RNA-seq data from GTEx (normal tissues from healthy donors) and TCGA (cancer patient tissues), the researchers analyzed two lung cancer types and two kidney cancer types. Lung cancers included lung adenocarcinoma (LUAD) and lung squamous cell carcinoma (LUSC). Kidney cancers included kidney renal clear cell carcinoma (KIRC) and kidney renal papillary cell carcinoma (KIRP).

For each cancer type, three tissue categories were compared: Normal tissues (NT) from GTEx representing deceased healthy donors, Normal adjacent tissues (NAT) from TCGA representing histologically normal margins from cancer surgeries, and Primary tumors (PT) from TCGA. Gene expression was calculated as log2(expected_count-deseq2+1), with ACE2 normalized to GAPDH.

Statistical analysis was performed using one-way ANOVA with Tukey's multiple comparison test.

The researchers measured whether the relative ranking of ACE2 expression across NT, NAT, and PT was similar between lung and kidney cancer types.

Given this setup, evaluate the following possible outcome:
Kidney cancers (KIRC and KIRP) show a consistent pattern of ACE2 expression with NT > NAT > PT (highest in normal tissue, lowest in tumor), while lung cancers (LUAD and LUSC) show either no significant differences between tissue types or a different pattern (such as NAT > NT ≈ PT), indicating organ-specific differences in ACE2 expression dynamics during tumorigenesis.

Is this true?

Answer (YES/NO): NO